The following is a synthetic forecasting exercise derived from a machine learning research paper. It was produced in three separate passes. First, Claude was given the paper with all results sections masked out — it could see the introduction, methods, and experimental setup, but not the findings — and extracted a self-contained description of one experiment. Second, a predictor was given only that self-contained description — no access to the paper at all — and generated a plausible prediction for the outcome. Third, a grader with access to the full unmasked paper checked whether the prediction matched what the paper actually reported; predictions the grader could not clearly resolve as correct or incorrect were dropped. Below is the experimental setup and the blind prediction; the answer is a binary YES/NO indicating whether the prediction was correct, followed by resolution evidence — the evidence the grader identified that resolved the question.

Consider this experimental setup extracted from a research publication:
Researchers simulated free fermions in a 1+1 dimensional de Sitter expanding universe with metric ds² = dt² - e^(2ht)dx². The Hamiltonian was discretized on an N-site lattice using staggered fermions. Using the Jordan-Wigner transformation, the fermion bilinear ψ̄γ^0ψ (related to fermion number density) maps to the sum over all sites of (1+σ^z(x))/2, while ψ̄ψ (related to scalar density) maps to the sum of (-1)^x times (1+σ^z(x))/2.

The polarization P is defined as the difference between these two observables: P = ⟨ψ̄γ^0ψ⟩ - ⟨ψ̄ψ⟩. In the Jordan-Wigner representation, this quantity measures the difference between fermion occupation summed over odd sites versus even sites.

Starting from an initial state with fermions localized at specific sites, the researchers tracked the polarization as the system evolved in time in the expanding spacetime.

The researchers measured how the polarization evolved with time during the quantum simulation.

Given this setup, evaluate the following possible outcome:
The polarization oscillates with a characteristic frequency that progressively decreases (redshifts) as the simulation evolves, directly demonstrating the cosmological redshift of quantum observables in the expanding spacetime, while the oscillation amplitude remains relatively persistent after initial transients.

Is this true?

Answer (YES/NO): NO